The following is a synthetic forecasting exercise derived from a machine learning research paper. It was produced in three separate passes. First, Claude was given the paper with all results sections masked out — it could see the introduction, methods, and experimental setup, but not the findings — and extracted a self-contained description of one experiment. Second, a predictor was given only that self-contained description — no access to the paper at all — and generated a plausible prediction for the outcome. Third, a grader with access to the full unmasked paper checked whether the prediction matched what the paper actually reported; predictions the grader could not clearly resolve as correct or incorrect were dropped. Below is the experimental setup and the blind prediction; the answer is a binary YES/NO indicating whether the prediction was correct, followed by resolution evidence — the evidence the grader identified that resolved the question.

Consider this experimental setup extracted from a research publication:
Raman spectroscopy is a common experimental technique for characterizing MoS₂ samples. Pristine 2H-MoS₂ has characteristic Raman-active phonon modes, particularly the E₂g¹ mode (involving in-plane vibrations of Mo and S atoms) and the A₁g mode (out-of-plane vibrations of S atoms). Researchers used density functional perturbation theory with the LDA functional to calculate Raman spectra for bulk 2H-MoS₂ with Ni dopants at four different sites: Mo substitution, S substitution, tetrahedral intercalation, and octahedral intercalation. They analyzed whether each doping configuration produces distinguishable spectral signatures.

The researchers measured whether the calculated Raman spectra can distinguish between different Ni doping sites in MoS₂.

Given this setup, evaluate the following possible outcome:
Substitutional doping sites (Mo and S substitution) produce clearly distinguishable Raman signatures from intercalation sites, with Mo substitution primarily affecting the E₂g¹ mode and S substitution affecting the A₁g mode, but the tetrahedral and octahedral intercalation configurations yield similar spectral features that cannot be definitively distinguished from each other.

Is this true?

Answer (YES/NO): NO